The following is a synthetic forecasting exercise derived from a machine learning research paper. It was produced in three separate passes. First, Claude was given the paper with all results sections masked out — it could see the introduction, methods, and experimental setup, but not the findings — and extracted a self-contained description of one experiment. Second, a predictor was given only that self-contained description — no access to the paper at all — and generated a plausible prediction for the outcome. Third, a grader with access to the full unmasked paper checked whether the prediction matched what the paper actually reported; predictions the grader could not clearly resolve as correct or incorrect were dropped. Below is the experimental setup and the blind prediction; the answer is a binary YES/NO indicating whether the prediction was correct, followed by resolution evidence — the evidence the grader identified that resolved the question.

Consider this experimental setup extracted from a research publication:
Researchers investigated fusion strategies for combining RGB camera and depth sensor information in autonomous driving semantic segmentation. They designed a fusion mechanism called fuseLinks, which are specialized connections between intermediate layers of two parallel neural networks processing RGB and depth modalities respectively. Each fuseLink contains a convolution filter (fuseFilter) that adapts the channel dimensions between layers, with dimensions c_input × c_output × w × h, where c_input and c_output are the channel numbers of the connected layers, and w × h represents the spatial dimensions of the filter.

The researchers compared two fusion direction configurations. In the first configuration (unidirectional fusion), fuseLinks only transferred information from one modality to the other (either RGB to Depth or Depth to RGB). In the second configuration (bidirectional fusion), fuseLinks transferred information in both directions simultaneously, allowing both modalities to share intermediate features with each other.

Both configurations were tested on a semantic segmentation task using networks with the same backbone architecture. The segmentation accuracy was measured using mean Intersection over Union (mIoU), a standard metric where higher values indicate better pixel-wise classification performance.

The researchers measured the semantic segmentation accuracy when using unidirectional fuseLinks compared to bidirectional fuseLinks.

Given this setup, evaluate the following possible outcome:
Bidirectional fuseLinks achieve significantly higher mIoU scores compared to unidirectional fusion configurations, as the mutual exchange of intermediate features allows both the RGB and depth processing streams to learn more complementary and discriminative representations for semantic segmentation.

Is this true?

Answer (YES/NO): YES